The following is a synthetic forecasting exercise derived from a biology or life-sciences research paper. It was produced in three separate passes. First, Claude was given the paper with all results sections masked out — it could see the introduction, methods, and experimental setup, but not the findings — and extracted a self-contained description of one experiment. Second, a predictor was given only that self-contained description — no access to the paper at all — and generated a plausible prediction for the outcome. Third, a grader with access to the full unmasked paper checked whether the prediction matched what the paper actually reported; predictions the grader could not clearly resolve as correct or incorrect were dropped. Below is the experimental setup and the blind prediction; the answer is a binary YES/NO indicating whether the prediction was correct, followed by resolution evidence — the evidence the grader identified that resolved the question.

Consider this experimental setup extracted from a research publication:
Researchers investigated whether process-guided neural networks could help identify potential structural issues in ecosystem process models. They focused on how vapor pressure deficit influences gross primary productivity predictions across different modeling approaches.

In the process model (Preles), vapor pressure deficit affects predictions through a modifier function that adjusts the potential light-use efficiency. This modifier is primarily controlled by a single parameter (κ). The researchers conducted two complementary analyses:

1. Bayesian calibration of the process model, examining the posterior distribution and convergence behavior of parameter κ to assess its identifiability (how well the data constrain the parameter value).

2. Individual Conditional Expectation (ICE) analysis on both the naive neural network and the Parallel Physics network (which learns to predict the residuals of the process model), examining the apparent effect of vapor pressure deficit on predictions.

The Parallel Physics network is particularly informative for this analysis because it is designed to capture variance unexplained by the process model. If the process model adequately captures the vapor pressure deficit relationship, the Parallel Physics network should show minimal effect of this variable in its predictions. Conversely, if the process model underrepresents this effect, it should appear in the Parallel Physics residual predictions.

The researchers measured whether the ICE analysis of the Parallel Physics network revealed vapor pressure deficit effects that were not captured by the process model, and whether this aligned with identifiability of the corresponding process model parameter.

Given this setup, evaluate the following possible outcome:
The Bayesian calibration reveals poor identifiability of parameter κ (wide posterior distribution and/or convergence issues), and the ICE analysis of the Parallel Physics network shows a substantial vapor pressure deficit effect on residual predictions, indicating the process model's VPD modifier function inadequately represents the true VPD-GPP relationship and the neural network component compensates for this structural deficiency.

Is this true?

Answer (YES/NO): YES